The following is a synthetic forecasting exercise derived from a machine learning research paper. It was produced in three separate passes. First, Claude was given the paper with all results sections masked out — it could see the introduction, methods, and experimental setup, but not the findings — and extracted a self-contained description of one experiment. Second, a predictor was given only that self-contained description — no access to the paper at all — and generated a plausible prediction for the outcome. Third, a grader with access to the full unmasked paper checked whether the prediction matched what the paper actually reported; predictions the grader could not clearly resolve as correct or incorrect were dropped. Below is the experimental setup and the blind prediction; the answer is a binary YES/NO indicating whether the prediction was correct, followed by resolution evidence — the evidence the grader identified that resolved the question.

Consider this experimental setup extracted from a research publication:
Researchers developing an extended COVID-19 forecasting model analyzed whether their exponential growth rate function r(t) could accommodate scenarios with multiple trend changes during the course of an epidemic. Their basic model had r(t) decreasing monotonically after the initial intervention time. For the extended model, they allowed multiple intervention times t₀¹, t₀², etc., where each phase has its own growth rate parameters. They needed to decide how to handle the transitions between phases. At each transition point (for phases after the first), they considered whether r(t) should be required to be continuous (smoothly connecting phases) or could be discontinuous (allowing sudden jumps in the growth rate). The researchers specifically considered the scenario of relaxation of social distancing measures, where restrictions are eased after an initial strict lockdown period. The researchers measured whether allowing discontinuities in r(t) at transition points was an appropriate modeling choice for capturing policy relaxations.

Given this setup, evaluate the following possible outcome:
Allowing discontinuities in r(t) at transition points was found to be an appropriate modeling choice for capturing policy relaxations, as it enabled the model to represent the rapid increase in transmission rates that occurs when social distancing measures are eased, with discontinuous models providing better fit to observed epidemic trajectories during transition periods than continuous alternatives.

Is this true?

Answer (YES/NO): NO